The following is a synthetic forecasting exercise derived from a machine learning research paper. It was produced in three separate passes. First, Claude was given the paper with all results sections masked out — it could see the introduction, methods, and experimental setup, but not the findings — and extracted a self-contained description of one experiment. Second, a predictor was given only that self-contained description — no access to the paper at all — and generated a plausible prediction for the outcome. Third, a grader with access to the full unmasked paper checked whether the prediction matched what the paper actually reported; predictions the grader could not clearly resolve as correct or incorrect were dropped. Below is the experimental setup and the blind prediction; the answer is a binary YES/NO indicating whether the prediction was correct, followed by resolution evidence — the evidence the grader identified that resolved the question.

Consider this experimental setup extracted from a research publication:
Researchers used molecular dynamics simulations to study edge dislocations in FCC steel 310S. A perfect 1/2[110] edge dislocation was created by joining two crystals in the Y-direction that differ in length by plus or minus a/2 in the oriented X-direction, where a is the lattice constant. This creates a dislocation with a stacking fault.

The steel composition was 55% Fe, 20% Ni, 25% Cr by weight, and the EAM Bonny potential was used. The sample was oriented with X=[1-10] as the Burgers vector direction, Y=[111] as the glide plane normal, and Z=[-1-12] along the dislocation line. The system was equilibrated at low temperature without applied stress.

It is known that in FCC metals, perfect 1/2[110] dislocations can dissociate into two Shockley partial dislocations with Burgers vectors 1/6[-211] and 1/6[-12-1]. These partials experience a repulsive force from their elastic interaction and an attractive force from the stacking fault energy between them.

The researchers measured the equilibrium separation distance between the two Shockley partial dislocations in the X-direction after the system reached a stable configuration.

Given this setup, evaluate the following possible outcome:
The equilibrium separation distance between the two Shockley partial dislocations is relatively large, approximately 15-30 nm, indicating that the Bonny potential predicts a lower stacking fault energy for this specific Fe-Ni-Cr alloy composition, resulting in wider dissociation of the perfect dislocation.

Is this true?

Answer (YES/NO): NO